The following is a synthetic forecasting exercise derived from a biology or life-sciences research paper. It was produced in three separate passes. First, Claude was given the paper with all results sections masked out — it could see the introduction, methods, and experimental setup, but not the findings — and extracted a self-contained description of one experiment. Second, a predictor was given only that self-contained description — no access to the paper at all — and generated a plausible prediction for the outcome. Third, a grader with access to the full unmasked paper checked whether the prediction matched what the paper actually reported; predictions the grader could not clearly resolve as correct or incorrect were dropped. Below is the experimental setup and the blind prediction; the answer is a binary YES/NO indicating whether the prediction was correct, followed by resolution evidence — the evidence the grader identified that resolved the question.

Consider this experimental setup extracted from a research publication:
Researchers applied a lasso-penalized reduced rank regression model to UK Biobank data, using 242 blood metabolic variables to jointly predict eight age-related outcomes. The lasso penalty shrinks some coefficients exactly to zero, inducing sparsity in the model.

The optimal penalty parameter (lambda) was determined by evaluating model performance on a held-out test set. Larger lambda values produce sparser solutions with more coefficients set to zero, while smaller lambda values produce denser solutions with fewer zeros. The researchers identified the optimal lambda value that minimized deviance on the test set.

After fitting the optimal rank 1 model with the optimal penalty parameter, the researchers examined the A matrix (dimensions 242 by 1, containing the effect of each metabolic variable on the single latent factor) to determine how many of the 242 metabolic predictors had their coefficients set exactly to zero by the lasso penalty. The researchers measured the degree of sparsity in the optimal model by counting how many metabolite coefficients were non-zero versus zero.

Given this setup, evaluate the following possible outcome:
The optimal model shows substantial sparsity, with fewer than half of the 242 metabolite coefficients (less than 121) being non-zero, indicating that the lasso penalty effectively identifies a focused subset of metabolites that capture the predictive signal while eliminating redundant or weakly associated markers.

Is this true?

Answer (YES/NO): NO